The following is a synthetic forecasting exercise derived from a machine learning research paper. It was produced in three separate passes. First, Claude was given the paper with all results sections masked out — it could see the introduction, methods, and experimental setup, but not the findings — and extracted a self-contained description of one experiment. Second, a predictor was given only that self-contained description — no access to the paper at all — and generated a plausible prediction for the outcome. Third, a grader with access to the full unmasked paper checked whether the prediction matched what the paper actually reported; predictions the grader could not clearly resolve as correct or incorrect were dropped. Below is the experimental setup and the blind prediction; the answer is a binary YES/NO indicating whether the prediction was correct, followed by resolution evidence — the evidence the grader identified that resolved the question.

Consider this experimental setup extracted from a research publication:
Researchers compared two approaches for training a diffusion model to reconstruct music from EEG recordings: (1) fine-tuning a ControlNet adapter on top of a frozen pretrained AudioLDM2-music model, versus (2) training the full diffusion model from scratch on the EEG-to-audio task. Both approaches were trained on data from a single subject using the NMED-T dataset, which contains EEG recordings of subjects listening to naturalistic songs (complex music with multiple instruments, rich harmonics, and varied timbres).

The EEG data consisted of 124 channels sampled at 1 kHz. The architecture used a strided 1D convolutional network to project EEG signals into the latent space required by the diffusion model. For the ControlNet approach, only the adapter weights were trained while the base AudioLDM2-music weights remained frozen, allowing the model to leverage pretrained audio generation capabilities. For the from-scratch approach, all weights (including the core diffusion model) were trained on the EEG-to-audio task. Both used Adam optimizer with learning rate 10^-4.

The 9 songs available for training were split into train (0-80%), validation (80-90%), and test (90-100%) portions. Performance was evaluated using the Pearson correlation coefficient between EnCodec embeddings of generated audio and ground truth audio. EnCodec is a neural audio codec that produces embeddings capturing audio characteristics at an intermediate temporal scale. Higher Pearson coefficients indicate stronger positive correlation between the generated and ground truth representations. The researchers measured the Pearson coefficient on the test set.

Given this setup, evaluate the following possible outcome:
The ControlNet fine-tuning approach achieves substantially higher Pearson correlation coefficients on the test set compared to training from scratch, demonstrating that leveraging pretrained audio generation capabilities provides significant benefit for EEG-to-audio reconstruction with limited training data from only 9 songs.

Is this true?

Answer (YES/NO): YES